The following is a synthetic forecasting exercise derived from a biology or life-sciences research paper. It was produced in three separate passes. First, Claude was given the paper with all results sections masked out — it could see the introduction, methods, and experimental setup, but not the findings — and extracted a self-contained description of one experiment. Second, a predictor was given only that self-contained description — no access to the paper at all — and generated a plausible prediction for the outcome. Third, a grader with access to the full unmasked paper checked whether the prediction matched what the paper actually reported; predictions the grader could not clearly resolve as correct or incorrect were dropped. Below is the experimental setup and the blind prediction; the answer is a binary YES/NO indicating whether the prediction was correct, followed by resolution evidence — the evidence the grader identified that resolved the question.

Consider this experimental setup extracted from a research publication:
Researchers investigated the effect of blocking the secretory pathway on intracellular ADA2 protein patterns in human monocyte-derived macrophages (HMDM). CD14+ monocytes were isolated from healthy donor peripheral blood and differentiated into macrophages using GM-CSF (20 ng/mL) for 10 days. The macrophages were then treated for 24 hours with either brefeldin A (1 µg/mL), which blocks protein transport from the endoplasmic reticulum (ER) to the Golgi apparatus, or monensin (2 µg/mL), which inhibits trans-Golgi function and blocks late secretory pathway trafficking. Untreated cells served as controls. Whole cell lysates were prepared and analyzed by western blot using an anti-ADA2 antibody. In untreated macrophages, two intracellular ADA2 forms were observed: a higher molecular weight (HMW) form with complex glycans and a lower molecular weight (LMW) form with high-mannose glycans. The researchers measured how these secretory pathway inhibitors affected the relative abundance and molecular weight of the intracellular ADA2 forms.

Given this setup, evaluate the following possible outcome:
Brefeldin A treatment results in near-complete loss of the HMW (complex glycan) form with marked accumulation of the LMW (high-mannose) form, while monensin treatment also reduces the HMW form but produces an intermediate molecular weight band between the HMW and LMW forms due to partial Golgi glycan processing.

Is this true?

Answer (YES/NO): NO